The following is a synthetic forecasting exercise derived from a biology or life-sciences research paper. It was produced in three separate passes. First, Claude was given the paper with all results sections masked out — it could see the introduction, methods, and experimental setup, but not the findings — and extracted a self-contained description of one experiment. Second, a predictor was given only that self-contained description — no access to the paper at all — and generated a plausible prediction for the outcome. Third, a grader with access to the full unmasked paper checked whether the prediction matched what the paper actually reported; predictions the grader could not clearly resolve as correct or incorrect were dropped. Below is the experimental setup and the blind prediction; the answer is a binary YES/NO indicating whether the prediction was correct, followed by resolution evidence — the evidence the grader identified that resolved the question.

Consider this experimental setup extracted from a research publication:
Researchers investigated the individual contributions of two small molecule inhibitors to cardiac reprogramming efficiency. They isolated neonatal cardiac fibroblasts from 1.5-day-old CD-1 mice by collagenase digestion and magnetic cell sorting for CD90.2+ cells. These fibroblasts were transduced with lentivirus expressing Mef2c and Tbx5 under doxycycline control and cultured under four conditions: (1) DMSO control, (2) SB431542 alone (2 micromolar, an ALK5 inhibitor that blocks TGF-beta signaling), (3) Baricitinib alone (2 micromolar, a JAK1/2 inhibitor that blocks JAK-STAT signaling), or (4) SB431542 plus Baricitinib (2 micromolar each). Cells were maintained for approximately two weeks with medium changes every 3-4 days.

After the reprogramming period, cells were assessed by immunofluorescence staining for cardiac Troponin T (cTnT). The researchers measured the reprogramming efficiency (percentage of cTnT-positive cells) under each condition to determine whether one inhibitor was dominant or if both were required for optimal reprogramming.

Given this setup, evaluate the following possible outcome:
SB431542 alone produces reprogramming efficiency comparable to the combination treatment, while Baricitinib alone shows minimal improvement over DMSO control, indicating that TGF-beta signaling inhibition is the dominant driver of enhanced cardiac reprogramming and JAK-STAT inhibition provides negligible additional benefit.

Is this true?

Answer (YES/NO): NO